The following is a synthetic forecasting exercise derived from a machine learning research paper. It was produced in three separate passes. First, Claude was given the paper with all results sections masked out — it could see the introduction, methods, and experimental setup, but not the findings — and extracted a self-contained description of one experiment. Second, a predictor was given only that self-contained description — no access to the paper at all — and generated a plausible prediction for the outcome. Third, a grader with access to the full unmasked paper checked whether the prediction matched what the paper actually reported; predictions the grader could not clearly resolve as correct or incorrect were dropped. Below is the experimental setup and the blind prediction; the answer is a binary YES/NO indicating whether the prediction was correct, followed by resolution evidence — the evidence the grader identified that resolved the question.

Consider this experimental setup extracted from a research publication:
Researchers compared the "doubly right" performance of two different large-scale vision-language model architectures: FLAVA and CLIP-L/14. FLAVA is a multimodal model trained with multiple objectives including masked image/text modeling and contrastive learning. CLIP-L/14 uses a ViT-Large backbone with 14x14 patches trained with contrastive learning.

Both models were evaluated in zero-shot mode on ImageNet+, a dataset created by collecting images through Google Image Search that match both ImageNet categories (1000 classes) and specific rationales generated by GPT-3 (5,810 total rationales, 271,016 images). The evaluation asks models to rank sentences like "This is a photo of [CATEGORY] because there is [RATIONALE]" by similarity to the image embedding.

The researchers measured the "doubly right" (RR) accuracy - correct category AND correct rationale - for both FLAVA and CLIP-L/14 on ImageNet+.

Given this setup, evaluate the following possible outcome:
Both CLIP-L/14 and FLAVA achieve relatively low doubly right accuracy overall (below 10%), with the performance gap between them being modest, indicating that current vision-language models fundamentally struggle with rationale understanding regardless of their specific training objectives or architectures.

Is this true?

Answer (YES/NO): NO